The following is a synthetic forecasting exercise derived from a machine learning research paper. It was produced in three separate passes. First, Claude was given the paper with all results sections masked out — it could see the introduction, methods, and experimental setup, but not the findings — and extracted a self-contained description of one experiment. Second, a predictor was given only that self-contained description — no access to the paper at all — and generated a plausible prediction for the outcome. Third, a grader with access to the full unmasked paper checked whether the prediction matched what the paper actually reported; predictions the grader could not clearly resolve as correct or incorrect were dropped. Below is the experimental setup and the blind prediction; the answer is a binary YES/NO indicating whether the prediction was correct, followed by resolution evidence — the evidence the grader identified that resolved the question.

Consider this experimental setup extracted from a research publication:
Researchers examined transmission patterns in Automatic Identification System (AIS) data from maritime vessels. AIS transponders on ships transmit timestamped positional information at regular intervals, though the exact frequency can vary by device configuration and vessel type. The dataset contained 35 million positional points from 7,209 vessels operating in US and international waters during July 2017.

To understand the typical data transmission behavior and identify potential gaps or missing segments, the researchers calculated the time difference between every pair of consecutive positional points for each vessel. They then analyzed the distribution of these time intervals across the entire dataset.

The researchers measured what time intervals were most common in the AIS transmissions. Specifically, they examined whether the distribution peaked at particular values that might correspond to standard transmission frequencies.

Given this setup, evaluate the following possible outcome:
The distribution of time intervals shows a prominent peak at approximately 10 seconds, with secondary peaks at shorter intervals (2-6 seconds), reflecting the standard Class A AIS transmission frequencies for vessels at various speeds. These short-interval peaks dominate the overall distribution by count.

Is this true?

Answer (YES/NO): NO